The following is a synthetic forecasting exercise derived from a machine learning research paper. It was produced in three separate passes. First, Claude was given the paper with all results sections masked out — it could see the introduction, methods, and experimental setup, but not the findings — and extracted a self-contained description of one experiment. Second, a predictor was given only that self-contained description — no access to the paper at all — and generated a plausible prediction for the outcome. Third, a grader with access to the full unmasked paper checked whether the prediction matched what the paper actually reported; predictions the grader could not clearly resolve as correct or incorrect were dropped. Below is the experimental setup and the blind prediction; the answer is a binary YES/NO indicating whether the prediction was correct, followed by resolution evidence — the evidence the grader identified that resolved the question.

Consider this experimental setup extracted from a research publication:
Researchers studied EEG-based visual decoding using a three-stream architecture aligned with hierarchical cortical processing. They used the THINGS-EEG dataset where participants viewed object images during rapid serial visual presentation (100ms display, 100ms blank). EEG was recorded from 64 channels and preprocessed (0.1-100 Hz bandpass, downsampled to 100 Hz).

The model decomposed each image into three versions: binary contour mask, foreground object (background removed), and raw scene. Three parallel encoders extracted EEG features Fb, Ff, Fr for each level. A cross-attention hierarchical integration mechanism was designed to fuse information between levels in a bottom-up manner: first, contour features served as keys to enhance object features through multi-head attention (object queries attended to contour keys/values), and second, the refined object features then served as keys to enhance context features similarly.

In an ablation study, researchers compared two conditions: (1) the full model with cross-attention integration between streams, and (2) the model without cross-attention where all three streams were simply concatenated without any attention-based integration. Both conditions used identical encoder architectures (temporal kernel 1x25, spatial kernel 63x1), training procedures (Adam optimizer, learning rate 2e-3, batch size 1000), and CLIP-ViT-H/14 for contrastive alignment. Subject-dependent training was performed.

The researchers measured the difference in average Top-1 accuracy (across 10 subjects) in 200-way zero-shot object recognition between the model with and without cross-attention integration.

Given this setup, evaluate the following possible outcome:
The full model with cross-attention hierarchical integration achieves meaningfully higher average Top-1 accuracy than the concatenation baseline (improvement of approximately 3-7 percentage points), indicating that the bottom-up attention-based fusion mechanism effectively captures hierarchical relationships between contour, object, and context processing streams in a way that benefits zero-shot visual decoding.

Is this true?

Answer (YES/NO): NO